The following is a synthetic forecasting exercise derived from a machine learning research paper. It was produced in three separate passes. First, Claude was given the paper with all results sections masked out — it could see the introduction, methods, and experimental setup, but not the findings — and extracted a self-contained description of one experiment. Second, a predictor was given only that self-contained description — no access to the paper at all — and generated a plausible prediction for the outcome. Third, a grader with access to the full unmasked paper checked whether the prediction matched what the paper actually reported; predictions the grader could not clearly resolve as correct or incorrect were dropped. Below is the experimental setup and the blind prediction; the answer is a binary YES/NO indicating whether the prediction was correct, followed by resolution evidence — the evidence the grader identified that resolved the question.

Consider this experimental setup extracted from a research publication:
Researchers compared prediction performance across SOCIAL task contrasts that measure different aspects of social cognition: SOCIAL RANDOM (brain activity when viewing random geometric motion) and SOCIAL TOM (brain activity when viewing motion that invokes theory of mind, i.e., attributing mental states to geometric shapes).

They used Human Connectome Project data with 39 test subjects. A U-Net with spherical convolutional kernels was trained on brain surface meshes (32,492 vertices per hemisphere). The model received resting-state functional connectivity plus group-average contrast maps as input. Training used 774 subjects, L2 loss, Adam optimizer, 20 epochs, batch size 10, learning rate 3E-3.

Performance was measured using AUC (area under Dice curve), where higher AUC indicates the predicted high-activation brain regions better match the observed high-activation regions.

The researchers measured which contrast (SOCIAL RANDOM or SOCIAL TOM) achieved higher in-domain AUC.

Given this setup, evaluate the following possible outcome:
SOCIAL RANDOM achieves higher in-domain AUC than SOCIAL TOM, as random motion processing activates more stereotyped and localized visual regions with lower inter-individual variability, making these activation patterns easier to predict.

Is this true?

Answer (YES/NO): NO